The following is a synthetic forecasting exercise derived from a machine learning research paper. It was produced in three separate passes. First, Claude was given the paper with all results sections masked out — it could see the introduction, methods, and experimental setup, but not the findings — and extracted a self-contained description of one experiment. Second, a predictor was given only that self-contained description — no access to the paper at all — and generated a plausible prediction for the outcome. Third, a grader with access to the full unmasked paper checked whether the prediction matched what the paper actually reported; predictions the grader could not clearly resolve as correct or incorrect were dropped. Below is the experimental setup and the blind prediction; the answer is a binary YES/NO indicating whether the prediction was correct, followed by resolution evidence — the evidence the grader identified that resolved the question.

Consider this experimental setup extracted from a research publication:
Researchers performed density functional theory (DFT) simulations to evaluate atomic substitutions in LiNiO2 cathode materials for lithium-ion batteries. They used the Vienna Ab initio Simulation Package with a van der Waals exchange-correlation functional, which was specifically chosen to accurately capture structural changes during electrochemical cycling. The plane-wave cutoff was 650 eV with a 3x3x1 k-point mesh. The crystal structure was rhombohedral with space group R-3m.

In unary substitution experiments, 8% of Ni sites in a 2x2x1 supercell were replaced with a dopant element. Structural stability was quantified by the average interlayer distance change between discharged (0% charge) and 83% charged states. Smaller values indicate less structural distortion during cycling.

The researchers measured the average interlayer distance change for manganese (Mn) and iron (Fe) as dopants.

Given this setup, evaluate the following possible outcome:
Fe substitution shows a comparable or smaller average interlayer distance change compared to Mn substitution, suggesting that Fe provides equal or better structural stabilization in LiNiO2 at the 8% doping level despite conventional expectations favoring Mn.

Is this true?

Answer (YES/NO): NO